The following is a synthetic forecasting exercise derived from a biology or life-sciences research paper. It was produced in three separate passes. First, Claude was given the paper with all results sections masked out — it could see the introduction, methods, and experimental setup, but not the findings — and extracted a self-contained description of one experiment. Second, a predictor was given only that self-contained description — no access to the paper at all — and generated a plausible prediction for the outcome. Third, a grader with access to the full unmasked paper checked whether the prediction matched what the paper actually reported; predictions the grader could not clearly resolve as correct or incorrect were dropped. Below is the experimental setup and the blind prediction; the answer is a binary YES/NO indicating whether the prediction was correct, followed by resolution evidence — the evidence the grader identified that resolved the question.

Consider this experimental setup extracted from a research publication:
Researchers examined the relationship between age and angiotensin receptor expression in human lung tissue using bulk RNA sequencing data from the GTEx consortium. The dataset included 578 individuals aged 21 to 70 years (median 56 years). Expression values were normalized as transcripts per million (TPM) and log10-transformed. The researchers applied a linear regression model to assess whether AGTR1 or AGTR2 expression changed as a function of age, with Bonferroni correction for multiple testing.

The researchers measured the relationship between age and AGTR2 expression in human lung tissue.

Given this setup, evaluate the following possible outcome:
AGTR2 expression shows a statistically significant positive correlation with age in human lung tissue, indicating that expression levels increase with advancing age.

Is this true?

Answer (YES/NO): NO